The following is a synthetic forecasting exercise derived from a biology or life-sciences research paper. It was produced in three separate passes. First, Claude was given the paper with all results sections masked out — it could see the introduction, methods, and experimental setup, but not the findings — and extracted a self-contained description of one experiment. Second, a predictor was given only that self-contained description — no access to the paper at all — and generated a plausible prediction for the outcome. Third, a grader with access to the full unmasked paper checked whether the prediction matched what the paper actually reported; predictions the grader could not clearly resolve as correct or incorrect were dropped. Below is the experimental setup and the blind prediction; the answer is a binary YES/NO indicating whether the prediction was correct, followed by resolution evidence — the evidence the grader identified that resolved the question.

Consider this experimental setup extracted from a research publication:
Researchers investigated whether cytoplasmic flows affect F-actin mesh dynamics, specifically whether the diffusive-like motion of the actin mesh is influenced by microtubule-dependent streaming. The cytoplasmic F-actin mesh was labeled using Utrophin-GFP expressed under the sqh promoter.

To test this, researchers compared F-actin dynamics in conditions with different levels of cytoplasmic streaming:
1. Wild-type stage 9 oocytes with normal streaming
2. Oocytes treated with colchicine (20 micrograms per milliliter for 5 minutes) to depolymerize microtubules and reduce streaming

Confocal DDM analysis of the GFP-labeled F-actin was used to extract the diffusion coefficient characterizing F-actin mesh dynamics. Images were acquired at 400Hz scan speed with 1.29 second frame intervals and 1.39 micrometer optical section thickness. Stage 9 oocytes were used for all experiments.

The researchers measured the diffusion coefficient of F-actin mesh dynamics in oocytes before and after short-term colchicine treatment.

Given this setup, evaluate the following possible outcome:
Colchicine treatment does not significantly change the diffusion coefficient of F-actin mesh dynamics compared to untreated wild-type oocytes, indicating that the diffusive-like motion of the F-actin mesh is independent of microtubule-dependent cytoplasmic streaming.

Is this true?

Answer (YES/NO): NO